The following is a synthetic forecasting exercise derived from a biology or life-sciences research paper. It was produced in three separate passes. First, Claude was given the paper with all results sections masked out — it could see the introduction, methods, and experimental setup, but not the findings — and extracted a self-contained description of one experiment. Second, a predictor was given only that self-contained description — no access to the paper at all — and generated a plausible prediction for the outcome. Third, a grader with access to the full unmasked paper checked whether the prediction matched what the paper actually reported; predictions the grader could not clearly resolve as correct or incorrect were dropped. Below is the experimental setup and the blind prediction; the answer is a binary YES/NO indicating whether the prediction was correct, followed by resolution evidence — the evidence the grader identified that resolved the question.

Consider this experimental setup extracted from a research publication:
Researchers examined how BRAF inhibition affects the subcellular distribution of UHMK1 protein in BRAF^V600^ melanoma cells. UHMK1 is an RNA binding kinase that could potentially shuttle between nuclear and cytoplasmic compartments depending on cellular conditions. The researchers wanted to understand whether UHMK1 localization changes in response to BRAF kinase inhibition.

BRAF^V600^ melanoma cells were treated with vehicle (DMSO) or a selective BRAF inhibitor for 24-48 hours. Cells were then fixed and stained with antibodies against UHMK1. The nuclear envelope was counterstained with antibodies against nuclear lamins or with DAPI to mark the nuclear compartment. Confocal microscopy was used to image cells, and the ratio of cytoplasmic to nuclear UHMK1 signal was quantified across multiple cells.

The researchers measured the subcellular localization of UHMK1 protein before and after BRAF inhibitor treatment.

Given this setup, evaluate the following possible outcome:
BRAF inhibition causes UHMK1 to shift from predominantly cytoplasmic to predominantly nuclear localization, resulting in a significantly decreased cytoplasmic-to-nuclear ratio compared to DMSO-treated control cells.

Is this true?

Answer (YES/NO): NO